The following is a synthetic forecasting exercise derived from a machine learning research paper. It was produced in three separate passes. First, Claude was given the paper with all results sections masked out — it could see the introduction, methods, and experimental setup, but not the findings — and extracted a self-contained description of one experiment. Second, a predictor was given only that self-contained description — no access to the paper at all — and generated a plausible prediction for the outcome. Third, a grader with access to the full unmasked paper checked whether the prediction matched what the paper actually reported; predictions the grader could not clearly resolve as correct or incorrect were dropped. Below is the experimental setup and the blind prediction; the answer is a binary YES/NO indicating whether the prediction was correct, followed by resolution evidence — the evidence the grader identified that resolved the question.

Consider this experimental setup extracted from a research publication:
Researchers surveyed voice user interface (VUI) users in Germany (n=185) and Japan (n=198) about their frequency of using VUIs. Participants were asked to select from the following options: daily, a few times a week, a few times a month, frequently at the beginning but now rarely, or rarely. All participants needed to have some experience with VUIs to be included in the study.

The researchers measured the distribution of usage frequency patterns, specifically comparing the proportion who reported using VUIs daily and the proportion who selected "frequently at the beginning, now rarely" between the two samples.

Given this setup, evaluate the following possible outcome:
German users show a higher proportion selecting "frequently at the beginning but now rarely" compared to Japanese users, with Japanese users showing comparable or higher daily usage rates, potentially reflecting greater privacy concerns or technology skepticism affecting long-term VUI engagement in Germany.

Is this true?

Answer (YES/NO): NO